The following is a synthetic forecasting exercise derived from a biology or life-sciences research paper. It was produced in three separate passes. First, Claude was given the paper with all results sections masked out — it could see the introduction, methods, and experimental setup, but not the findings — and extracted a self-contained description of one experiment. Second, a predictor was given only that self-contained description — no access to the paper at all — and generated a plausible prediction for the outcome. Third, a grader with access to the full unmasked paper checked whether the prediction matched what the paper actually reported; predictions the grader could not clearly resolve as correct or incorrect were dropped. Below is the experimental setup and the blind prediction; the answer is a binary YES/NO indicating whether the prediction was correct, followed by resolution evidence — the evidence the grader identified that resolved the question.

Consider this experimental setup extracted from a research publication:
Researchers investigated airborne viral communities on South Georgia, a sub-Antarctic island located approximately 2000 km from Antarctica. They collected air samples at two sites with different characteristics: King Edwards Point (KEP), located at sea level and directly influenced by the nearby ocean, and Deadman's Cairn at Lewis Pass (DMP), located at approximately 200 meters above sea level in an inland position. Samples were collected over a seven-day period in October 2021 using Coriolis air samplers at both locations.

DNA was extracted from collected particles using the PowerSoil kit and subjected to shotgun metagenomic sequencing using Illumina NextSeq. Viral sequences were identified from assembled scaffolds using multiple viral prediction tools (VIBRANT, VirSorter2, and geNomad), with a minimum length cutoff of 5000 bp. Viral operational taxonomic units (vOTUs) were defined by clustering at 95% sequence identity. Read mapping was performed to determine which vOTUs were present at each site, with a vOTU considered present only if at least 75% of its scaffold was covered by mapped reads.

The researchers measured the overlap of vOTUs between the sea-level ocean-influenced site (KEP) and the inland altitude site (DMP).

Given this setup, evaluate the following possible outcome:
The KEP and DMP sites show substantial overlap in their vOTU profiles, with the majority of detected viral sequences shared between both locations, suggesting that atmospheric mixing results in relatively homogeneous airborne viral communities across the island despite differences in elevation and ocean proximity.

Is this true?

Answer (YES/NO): NO